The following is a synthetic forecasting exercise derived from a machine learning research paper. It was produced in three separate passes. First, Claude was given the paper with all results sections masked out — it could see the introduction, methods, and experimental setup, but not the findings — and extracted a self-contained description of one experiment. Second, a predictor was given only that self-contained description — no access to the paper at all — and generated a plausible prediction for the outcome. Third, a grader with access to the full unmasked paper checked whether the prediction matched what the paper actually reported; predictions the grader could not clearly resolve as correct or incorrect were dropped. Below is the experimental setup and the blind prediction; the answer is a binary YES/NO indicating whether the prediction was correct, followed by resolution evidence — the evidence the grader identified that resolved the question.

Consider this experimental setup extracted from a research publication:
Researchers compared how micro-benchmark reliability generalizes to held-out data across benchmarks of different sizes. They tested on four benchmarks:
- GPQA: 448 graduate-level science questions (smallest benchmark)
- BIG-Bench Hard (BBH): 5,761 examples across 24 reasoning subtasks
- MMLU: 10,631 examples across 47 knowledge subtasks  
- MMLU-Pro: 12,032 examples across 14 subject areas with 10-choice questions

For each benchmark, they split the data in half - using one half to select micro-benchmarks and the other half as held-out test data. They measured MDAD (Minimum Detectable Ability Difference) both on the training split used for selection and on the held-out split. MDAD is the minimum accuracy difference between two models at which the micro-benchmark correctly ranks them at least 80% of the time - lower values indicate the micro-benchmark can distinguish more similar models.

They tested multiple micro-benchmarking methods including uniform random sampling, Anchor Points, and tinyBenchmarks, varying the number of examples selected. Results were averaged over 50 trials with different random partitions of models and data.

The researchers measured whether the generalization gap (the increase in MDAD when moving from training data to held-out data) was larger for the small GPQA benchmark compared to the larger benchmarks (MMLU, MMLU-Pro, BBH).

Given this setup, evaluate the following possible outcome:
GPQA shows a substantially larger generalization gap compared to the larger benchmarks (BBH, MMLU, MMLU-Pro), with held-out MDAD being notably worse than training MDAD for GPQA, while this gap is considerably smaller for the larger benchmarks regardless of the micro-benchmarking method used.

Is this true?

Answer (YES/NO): YES